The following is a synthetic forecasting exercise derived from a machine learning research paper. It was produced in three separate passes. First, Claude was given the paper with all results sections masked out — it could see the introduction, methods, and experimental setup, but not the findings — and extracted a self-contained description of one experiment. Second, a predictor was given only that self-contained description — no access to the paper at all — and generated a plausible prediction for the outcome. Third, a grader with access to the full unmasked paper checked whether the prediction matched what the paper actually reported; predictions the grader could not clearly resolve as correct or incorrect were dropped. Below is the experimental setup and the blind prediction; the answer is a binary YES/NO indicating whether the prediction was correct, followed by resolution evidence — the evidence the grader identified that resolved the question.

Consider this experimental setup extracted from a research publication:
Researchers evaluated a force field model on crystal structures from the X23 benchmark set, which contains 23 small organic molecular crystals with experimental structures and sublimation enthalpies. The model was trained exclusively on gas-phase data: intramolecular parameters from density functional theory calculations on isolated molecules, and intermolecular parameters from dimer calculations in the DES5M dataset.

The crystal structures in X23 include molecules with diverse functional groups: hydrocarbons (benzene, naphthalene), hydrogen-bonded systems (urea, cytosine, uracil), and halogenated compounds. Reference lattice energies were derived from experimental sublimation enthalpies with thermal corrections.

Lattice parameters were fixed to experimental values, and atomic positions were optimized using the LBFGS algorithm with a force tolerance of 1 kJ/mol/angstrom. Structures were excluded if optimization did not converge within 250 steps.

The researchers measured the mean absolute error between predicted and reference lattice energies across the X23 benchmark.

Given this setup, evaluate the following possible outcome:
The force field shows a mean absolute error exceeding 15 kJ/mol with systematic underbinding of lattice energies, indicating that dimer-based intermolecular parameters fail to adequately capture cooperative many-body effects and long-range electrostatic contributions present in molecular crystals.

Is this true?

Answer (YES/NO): NO